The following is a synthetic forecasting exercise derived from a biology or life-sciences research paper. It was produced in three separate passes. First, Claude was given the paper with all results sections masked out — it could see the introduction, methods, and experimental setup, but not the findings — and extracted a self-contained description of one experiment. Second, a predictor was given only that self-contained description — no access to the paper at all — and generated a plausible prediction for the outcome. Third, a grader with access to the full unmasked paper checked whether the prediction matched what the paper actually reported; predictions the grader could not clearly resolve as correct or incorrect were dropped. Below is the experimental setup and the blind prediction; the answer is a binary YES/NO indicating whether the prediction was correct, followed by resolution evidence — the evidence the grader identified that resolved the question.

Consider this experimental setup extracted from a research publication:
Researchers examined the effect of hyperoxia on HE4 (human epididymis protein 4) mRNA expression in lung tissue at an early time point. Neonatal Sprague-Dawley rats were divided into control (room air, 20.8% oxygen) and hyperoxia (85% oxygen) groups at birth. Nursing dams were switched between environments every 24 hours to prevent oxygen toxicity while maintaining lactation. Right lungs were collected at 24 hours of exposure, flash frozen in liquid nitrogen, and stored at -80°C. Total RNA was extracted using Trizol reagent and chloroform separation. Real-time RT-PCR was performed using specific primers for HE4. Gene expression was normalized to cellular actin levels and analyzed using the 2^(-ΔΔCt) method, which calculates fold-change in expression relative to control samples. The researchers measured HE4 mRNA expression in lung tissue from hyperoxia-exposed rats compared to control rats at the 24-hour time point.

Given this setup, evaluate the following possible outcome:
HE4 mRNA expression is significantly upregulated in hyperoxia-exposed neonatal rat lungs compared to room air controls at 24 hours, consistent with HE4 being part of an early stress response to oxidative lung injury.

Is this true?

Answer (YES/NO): YES